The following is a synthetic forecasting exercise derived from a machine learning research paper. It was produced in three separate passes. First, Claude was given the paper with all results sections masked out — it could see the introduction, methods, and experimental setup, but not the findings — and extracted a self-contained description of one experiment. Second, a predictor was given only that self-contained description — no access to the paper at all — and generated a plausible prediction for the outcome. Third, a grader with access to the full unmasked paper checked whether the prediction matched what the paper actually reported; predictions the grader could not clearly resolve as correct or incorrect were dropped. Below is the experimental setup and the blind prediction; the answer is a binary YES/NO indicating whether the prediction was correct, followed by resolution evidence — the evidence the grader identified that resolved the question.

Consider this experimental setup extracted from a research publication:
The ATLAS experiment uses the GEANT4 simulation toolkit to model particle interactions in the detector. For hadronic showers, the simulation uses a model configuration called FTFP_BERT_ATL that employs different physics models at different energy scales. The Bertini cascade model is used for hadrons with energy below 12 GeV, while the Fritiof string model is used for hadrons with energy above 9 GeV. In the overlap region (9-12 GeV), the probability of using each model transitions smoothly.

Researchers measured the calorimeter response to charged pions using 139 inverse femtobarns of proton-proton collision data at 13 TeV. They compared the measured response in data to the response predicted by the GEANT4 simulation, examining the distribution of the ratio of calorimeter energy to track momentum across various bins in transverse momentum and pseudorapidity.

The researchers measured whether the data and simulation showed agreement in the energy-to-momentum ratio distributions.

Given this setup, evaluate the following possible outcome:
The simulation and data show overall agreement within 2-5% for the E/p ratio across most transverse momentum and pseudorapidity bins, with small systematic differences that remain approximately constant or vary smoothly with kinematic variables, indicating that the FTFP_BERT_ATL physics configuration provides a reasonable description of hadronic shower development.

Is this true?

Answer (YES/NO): YES